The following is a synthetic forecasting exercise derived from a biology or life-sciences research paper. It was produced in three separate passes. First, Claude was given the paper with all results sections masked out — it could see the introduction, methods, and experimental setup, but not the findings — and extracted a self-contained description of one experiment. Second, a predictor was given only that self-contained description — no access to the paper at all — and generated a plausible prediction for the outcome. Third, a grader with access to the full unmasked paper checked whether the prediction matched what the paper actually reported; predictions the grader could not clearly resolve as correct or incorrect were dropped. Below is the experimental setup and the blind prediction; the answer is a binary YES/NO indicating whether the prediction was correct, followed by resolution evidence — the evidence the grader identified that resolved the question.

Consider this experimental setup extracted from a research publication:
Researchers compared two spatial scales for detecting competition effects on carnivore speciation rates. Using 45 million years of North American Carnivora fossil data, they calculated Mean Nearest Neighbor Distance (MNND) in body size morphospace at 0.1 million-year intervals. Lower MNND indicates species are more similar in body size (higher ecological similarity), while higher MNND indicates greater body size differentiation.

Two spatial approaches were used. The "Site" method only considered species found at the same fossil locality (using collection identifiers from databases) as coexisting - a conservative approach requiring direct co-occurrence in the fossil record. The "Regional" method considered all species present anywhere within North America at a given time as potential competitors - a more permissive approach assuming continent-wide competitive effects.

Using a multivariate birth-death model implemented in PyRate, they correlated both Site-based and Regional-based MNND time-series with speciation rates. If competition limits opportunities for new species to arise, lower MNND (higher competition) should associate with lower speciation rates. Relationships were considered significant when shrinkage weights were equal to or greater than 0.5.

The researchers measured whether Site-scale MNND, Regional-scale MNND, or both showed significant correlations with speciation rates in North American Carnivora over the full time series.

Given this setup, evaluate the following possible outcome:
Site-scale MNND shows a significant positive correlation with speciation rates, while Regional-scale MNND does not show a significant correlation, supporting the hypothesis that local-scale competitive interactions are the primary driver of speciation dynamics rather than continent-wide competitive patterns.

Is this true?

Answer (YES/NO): NO